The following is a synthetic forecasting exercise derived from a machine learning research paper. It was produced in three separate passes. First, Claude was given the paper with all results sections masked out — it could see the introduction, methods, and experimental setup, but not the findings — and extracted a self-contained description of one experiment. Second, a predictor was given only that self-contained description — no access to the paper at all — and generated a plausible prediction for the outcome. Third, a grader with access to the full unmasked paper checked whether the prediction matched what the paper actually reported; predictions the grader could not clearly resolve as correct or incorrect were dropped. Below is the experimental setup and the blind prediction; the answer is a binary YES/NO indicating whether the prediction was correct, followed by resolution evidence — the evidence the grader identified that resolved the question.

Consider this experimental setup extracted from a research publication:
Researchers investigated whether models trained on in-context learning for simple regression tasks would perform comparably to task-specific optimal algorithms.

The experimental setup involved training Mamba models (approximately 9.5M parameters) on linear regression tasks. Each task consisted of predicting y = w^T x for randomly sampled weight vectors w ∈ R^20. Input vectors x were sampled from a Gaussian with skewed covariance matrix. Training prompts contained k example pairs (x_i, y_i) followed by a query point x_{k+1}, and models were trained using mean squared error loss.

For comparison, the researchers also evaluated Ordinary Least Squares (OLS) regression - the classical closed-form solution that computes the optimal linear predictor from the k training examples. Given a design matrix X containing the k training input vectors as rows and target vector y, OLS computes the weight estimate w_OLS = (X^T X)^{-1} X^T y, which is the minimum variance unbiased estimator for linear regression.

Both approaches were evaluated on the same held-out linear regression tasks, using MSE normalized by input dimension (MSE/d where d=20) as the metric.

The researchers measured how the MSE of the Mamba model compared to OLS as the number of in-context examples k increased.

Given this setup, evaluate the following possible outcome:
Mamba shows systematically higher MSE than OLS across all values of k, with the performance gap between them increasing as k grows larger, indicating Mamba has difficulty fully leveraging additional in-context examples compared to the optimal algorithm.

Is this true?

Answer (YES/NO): NO